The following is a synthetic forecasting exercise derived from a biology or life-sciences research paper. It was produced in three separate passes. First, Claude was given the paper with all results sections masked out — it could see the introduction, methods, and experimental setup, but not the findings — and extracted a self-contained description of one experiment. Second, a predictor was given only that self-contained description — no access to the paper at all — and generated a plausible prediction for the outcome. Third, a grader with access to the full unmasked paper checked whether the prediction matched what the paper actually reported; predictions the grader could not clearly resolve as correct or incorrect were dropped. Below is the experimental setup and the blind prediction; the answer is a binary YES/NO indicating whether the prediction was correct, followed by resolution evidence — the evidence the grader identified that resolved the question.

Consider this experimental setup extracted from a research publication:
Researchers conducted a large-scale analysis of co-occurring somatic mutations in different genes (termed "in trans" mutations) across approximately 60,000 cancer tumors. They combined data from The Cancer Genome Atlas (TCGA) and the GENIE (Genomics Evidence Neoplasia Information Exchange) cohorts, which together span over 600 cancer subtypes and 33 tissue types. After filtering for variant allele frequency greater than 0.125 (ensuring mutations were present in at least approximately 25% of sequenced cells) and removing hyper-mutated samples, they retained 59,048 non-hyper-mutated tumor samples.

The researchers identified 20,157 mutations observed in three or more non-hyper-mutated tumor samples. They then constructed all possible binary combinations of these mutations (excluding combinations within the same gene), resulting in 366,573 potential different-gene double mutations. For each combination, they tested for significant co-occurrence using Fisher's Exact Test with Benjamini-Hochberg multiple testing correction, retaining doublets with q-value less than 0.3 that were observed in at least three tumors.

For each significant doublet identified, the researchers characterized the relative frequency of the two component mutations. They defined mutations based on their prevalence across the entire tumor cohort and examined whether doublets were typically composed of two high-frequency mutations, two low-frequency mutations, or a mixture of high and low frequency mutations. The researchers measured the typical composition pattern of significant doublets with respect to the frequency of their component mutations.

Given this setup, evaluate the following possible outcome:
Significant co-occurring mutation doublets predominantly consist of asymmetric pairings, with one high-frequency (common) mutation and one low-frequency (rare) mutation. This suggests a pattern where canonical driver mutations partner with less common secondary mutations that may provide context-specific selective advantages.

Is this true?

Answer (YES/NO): YES